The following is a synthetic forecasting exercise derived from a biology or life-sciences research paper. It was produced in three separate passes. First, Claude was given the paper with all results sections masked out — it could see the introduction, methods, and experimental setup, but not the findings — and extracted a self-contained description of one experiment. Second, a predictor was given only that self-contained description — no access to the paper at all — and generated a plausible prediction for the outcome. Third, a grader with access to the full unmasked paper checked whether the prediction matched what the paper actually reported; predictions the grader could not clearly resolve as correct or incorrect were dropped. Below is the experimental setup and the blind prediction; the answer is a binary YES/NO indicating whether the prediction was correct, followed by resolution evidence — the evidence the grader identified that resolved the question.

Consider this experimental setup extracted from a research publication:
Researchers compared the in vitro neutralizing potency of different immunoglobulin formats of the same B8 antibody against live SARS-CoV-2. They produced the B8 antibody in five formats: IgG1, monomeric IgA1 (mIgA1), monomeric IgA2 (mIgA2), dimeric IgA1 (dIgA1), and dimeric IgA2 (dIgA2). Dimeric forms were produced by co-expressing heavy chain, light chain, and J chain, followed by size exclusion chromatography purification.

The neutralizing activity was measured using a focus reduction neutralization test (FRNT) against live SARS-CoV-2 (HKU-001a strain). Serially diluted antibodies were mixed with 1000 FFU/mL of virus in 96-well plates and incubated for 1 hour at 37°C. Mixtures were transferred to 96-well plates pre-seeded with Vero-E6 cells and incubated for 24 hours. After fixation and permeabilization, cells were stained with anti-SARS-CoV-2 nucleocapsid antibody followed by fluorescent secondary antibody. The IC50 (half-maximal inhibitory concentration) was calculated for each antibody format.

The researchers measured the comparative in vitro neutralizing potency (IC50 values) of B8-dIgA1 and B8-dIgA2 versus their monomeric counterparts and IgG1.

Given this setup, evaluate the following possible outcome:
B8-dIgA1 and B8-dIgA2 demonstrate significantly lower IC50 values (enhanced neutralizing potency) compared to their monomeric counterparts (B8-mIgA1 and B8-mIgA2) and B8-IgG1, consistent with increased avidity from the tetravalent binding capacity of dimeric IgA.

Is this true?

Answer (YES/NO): NO